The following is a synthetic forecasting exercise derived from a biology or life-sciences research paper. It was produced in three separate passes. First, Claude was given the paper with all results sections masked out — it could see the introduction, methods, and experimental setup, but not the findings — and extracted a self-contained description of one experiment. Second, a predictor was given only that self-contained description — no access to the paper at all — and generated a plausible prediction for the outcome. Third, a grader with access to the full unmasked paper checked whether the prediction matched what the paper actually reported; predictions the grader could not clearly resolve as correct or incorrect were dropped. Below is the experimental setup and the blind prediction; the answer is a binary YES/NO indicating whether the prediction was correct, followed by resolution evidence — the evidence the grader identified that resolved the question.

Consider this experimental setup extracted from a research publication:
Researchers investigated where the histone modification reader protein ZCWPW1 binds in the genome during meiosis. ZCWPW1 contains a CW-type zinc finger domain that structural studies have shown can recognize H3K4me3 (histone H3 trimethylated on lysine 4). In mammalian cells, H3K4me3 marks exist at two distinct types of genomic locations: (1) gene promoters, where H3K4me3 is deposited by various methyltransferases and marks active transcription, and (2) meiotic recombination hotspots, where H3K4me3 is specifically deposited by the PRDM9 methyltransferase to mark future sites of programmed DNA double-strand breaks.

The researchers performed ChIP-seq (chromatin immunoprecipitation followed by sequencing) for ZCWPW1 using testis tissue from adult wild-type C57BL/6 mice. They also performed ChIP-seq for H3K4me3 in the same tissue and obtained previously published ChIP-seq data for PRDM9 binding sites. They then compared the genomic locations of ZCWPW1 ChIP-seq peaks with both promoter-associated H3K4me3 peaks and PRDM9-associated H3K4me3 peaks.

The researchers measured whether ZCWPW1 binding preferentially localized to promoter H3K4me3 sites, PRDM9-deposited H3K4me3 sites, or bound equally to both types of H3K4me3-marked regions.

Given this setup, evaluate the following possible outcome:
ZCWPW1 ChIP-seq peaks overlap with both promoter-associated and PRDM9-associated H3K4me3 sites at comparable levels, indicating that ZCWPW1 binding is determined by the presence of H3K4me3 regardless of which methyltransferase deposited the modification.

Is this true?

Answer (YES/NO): NO